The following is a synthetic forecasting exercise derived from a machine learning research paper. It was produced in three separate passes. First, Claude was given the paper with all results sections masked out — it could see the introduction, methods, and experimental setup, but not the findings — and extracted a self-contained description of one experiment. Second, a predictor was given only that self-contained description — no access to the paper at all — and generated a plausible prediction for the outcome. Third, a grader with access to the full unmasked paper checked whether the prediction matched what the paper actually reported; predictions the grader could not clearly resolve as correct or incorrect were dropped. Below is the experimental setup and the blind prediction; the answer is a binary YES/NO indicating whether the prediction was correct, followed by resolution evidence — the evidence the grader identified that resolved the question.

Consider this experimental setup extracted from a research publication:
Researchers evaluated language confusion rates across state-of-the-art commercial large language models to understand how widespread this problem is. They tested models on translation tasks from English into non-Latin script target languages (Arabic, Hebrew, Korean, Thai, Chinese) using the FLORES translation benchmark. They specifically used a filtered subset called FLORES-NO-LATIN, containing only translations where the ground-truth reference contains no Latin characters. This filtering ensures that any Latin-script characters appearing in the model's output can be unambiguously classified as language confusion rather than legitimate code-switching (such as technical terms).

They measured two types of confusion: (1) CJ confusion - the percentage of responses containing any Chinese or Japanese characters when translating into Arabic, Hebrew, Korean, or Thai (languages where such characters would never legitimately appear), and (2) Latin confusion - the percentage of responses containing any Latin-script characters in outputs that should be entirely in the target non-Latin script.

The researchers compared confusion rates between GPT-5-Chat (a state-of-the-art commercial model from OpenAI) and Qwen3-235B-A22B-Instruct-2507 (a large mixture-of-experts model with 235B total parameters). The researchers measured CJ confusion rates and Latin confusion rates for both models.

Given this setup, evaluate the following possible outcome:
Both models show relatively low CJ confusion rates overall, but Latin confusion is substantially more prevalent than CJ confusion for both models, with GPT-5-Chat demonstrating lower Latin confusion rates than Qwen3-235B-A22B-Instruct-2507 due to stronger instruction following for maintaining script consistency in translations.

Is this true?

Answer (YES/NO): NO